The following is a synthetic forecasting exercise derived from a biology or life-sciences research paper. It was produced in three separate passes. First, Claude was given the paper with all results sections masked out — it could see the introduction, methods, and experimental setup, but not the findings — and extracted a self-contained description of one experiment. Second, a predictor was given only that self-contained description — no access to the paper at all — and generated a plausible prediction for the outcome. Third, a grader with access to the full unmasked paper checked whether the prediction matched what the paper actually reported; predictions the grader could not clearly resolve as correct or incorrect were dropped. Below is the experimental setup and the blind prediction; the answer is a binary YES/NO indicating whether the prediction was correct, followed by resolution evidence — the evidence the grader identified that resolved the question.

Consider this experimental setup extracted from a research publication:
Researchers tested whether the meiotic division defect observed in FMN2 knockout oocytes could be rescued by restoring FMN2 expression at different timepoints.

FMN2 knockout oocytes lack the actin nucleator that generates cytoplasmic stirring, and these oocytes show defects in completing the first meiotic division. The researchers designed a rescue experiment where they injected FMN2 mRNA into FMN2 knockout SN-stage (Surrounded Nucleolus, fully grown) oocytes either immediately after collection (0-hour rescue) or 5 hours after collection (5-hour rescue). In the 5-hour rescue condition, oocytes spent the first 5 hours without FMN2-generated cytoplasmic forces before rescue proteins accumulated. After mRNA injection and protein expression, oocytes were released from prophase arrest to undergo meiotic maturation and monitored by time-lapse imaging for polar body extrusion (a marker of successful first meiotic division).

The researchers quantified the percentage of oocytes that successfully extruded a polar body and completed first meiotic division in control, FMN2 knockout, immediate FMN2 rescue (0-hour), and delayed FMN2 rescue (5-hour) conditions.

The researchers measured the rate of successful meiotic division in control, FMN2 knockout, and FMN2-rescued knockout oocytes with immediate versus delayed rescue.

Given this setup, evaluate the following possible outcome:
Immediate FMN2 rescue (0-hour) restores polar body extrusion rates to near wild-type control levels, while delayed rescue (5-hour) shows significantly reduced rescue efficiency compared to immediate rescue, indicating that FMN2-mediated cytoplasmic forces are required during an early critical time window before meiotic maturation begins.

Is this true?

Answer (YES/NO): NO